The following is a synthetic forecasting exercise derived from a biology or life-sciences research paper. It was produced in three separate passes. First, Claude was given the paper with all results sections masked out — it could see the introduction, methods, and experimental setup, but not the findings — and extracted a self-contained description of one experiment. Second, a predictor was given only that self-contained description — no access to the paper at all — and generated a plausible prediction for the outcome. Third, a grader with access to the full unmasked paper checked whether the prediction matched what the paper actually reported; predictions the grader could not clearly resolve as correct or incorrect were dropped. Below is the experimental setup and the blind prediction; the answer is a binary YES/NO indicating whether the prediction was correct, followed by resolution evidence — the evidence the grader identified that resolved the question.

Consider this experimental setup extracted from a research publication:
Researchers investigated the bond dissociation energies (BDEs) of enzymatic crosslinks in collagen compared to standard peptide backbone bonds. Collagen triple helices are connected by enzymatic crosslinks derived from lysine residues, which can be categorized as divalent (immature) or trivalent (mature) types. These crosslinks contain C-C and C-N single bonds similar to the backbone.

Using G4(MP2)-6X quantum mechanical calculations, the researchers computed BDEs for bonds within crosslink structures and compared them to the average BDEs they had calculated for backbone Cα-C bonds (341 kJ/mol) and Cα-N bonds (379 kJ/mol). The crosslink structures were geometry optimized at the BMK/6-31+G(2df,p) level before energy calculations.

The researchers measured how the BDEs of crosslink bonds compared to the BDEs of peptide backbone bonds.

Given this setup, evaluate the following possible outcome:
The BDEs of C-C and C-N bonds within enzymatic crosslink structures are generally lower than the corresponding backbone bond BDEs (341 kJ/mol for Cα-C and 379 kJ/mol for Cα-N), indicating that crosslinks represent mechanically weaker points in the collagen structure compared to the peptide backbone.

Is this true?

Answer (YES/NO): YES